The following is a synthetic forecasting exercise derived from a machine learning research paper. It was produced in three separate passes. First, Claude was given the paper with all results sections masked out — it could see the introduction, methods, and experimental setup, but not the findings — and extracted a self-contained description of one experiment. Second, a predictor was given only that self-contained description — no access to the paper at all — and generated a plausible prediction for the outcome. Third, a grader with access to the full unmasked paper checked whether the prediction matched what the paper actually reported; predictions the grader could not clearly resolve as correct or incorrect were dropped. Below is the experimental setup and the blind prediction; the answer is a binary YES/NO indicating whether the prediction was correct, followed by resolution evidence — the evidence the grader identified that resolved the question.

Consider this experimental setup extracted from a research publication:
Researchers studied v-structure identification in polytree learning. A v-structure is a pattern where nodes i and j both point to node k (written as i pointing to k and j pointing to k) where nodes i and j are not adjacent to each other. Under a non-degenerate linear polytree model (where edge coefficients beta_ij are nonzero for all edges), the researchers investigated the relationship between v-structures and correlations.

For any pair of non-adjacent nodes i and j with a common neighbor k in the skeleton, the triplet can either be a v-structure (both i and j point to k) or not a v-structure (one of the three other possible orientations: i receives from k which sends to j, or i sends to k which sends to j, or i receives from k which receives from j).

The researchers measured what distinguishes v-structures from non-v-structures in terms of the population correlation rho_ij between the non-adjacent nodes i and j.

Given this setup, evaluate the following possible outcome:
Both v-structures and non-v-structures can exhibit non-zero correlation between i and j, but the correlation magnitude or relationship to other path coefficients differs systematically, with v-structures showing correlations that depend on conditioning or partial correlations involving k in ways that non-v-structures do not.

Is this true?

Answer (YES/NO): NO